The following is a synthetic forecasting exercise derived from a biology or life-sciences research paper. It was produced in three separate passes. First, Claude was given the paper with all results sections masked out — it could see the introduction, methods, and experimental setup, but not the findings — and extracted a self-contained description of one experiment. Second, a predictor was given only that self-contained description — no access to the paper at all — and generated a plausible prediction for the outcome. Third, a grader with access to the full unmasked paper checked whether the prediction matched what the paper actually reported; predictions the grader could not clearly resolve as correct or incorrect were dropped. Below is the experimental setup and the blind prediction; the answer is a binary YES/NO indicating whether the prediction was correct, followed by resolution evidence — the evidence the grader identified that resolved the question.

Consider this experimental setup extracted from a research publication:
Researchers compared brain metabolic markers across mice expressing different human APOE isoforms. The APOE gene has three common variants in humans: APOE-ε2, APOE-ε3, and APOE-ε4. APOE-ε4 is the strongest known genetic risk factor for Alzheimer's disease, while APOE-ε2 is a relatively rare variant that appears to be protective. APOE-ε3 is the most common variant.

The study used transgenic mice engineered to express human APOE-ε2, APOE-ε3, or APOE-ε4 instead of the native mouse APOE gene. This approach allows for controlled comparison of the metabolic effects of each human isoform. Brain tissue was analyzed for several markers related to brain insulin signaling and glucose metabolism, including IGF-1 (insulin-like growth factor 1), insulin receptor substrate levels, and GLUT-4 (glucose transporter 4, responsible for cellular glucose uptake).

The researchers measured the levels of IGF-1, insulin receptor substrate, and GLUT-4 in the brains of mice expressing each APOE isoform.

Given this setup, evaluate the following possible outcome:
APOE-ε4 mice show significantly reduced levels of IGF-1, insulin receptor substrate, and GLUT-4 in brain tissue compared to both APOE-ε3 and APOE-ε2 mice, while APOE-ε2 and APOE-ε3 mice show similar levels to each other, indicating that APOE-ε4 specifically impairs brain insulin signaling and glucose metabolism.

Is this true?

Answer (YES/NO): NO